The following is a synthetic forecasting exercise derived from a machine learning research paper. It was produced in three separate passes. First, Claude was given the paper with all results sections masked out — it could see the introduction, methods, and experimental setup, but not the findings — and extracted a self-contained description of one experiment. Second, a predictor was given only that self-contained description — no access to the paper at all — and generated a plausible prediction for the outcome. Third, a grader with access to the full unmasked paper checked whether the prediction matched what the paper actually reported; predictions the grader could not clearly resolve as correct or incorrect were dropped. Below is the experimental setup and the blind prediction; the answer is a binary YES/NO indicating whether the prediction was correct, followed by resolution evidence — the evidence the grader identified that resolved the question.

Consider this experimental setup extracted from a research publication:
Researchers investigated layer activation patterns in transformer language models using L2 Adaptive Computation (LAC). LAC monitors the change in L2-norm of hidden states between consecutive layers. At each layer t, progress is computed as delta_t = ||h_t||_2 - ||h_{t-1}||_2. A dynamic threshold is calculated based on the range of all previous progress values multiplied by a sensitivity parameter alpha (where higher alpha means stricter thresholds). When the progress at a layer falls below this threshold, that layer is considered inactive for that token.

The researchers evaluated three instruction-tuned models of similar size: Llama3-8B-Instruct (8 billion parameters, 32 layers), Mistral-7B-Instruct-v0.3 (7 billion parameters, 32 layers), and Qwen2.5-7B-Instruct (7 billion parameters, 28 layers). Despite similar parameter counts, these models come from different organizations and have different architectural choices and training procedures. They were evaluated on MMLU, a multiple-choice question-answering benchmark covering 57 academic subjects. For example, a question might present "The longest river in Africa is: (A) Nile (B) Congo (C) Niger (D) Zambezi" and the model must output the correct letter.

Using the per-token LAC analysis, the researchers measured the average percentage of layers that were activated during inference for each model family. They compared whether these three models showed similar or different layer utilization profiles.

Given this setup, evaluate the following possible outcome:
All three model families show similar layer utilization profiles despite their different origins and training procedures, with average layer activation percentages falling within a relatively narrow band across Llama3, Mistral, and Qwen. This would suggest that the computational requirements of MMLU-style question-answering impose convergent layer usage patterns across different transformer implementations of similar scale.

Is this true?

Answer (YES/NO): NO